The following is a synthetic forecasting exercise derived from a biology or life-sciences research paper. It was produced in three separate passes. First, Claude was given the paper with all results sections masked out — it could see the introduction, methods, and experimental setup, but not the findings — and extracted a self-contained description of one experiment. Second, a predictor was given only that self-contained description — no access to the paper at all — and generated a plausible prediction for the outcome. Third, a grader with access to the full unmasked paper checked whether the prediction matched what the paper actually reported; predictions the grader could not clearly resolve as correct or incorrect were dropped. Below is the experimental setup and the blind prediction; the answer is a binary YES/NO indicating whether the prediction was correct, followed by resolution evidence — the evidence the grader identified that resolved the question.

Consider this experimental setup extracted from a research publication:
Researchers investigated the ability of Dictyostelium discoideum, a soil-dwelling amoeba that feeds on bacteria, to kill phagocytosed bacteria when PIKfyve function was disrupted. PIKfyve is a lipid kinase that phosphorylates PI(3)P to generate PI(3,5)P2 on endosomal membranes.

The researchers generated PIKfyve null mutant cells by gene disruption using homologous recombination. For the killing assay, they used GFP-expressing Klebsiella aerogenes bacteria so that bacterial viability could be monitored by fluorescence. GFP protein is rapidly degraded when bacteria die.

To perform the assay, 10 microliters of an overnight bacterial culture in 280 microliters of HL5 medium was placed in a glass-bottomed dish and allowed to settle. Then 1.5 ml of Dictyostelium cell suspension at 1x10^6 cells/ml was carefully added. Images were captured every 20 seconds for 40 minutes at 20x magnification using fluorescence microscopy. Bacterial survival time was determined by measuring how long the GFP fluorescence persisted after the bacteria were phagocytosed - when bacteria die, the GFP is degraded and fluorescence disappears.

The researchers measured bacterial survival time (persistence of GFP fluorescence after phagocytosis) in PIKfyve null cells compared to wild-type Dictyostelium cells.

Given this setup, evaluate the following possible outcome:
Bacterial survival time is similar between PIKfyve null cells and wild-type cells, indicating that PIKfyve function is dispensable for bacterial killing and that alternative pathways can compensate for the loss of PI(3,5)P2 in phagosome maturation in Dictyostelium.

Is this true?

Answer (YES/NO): NO